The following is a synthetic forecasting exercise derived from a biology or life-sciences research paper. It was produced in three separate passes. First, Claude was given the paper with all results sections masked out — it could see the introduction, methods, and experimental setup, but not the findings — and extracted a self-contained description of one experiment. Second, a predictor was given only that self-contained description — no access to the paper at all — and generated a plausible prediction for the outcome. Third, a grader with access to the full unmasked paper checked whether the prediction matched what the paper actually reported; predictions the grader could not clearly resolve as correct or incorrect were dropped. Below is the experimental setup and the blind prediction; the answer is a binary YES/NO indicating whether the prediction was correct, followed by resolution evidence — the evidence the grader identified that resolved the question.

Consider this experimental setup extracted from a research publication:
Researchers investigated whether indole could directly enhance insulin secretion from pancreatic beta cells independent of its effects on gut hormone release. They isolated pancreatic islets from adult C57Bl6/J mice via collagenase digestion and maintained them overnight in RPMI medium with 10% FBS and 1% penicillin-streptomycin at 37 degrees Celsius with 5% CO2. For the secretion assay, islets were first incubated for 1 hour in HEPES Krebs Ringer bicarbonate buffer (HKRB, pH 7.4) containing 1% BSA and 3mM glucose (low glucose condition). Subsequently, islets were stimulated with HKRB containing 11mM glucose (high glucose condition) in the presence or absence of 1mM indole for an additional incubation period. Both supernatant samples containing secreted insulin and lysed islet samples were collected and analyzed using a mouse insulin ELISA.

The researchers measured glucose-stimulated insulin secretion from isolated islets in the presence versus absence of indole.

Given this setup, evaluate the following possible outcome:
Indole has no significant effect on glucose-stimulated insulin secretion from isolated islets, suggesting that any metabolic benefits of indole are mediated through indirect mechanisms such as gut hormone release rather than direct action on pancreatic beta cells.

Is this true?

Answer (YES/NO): YES